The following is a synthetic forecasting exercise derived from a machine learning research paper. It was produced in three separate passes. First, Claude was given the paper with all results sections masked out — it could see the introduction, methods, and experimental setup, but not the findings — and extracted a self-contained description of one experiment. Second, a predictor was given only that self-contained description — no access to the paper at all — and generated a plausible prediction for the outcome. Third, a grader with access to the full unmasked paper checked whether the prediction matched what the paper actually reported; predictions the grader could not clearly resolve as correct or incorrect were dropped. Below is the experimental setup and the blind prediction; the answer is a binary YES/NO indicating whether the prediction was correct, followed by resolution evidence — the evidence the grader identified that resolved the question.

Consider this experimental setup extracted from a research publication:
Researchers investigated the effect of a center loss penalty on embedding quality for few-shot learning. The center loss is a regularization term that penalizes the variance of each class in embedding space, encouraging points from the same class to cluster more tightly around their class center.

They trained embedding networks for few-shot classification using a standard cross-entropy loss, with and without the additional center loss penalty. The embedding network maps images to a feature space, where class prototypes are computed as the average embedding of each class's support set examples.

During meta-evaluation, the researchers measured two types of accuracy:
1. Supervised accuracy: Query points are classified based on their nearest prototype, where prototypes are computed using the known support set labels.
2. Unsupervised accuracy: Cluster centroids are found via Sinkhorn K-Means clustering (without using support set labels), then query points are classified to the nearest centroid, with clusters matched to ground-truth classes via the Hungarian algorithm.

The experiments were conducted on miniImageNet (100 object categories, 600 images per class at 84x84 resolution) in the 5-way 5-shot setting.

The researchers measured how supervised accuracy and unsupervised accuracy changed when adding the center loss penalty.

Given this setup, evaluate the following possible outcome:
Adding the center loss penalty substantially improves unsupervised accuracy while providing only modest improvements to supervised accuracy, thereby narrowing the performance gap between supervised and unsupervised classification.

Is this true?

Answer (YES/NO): NO